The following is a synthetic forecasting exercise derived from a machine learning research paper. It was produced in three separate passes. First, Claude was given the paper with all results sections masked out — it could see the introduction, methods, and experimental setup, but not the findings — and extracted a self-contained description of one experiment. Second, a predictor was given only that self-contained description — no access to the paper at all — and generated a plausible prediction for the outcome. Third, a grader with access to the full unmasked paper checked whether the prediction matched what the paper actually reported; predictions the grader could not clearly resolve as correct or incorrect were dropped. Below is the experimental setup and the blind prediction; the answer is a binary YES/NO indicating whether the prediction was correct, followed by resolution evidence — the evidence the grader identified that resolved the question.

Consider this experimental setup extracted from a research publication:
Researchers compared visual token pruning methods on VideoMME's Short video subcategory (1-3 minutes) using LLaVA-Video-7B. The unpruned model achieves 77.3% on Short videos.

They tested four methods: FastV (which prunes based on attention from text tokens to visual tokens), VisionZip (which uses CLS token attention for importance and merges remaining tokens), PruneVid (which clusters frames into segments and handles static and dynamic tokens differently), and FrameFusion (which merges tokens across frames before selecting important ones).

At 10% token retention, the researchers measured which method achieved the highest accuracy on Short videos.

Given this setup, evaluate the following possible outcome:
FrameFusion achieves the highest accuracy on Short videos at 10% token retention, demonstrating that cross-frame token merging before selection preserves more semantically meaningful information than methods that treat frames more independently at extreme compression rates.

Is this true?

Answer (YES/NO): NO